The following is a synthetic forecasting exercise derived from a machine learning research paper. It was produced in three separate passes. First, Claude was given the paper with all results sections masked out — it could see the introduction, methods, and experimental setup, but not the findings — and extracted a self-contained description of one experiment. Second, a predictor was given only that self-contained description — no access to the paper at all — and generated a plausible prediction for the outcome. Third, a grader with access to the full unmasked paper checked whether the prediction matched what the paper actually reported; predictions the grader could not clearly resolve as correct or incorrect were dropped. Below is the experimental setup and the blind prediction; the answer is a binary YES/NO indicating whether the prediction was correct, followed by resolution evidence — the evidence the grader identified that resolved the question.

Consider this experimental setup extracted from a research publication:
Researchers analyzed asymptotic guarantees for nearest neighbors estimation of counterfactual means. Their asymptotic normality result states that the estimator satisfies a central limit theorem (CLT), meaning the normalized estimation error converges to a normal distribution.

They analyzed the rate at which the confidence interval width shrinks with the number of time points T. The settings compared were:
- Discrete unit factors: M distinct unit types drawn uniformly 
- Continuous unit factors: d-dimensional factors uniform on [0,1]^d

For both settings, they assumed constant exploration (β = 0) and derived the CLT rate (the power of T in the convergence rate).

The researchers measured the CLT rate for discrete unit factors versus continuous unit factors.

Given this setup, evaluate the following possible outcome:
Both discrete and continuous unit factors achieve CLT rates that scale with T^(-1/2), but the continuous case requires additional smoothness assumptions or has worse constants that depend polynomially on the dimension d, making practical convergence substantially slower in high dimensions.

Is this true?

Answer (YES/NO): NO